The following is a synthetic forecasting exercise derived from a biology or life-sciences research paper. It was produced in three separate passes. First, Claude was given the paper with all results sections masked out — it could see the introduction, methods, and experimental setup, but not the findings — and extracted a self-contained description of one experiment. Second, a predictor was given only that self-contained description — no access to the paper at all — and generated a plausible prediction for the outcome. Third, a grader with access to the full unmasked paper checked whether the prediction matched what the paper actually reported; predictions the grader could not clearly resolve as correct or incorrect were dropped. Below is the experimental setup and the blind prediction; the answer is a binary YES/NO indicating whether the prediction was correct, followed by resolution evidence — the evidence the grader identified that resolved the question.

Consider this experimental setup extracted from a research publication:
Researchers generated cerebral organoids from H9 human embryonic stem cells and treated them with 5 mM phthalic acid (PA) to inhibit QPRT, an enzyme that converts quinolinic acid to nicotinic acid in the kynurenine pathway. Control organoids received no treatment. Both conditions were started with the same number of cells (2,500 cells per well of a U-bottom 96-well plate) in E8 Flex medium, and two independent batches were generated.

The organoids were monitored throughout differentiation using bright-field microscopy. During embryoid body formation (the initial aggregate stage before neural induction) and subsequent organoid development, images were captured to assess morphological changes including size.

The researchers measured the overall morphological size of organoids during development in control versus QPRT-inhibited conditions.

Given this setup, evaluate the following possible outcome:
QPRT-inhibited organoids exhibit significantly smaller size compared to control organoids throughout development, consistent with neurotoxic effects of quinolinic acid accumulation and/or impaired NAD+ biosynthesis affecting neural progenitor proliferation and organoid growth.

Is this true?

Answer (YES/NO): NO